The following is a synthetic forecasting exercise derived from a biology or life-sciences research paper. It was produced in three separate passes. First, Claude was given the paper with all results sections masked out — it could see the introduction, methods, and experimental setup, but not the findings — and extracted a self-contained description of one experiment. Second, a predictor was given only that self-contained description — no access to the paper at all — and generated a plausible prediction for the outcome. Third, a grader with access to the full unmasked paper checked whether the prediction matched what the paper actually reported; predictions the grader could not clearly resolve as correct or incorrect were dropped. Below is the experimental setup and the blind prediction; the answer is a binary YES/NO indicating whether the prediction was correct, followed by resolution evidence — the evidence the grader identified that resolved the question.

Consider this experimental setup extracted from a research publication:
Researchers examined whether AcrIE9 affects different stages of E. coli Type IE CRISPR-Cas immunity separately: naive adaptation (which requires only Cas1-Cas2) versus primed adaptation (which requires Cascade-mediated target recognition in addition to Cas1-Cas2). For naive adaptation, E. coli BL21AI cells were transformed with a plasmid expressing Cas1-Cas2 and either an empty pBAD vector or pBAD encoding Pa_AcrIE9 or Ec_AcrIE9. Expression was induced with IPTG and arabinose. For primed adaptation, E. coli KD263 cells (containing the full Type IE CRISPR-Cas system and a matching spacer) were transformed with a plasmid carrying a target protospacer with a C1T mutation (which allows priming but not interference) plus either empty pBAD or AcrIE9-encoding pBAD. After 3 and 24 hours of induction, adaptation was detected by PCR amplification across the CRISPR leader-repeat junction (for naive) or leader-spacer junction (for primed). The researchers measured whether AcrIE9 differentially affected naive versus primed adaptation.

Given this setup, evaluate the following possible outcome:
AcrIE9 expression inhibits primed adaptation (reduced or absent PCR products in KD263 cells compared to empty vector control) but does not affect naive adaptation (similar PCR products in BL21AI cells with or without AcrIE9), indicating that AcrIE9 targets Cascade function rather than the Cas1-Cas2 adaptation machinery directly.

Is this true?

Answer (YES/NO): YES